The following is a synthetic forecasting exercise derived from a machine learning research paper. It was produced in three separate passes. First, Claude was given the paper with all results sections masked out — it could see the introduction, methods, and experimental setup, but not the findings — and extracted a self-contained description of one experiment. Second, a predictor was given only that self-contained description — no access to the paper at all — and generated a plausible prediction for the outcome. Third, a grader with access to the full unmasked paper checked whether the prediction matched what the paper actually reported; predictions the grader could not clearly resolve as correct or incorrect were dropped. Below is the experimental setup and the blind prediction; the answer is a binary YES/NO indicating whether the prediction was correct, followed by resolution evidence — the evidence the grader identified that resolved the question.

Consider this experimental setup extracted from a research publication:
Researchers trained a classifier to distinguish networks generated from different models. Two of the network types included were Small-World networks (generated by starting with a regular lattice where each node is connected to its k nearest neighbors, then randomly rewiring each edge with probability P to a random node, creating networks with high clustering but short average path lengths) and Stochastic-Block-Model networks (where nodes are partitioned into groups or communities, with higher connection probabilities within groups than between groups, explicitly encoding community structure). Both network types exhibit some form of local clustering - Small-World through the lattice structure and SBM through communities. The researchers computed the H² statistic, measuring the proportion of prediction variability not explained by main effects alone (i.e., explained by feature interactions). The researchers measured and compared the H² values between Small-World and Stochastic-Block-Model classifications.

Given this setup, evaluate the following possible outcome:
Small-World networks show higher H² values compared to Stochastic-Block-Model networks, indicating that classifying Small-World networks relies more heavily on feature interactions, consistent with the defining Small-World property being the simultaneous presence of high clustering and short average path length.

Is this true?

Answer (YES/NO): NO